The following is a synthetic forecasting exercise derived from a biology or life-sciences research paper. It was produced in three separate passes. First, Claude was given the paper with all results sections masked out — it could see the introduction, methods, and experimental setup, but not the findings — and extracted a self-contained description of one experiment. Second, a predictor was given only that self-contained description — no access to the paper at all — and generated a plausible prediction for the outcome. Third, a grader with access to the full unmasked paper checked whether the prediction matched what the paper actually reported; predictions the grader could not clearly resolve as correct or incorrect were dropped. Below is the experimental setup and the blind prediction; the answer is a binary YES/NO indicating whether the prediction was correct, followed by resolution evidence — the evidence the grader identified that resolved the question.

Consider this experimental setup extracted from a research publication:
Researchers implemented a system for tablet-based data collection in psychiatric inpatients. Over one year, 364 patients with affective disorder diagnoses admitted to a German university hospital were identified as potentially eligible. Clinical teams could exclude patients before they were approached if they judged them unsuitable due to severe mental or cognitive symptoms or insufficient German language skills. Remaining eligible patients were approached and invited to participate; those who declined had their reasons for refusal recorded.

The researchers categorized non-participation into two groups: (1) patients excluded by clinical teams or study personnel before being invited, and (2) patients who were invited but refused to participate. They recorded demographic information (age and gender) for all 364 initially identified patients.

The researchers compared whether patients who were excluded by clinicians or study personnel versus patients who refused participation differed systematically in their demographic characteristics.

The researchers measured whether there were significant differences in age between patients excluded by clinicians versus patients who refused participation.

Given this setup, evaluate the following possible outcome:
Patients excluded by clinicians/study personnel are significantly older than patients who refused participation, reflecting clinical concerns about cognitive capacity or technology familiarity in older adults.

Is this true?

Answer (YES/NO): NO